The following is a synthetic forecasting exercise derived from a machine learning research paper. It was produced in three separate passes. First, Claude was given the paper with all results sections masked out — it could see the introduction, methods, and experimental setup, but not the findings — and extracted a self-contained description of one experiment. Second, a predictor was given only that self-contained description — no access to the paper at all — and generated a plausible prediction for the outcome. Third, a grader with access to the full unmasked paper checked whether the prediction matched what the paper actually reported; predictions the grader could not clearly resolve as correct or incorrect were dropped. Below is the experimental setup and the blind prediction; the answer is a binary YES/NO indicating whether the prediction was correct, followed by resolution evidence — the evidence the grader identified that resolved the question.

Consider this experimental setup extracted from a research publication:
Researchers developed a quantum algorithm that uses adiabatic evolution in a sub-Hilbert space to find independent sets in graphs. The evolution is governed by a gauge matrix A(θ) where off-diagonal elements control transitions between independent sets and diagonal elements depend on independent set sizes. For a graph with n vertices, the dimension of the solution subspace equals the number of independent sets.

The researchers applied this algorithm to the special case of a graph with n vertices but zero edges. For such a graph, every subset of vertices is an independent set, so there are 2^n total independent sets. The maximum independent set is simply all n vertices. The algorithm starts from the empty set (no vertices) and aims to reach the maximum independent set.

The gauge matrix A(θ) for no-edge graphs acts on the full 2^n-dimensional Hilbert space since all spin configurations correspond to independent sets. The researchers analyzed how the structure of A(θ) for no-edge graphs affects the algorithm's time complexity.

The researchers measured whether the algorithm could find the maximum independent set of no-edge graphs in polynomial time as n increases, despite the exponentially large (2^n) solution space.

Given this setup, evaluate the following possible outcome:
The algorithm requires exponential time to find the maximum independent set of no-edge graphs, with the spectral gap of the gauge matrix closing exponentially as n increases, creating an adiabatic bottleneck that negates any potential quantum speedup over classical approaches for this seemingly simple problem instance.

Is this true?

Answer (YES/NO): NO